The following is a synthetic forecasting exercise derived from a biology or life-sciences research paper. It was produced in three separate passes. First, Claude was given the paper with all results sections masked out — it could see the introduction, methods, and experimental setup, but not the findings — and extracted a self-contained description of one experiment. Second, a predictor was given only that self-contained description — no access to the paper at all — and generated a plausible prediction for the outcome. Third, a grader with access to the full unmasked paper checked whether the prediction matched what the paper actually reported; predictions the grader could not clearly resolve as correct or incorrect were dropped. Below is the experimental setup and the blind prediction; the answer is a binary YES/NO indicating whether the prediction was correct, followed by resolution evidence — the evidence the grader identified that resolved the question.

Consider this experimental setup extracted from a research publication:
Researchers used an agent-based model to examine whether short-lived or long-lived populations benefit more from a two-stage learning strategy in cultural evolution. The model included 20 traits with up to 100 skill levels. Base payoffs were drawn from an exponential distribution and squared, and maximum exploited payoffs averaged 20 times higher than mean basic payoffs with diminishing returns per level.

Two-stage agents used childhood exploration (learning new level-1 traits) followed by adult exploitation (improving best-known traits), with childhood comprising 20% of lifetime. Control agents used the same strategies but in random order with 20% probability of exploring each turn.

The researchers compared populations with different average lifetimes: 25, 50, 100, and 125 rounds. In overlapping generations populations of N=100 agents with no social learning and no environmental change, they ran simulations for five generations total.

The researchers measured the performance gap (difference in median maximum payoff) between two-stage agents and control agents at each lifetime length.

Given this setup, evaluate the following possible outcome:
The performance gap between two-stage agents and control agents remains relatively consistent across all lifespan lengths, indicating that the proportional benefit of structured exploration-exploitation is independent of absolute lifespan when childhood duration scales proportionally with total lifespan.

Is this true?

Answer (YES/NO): NO